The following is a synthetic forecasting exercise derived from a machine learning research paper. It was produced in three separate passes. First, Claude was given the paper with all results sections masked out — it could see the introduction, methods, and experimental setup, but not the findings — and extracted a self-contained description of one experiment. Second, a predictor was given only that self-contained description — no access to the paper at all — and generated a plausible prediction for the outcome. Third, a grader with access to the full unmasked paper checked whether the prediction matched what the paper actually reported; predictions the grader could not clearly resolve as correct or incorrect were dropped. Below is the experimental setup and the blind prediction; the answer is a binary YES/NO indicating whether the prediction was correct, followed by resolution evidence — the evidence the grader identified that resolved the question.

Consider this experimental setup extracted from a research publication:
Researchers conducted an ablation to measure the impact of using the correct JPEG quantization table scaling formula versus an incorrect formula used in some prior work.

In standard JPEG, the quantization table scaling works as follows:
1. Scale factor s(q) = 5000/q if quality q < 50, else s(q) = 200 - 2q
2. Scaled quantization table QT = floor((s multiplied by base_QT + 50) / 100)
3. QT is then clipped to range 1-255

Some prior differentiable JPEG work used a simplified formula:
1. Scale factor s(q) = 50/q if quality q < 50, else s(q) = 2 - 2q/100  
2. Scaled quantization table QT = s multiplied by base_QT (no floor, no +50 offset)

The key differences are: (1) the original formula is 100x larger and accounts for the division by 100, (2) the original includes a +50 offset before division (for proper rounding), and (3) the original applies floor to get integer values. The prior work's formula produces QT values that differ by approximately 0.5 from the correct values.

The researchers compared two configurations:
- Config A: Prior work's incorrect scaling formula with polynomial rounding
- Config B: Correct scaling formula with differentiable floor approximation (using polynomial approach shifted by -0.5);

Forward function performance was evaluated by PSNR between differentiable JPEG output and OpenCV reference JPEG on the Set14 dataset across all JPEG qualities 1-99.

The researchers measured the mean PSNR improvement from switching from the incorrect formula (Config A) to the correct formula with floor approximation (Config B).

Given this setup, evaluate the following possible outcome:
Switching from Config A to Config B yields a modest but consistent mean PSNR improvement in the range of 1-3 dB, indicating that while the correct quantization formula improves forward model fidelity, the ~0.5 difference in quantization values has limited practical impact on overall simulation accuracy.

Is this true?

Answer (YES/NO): NO